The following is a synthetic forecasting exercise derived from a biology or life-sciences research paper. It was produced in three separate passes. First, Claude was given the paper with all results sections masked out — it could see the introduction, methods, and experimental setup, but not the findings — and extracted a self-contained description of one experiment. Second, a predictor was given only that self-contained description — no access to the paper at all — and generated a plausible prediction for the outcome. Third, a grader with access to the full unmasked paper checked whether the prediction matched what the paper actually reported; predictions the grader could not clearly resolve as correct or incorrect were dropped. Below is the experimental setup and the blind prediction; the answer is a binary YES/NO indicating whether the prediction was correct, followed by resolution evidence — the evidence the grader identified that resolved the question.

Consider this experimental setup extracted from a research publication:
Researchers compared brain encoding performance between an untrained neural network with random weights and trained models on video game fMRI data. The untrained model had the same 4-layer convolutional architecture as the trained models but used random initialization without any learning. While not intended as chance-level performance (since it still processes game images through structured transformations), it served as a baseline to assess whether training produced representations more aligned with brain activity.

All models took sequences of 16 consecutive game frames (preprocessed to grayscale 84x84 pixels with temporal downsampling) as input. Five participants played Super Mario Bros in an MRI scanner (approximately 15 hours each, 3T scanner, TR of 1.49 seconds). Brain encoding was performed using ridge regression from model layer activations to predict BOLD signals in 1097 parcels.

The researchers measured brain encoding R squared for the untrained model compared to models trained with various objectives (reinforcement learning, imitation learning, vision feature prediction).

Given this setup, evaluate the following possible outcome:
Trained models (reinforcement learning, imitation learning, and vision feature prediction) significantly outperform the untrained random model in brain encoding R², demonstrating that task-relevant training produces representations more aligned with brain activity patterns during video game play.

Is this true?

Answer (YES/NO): NO